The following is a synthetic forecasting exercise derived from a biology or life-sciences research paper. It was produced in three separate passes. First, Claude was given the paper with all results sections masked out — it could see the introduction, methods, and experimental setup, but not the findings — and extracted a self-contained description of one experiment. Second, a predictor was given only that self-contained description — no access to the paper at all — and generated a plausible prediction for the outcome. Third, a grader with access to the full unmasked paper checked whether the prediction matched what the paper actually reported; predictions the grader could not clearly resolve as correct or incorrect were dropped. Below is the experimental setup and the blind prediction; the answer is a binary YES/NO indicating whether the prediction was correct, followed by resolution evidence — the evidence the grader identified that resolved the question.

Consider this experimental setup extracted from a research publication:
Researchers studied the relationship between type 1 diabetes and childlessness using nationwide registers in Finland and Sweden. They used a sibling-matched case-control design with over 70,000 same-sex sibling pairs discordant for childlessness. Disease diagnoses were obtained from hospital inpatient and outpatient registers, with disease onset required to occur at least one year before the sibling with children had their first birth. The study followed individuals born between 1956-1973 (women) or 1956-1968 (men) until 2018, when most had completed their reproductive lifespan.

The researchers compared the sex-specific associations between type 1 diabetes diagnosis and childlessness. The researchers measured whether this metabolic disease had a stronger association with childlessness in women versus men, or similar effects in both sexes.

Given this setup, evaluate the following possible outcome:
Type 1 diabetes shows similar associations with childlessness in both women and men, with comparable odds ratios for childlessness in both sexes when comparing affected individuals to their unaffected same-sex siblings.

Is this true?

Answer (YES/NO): NO